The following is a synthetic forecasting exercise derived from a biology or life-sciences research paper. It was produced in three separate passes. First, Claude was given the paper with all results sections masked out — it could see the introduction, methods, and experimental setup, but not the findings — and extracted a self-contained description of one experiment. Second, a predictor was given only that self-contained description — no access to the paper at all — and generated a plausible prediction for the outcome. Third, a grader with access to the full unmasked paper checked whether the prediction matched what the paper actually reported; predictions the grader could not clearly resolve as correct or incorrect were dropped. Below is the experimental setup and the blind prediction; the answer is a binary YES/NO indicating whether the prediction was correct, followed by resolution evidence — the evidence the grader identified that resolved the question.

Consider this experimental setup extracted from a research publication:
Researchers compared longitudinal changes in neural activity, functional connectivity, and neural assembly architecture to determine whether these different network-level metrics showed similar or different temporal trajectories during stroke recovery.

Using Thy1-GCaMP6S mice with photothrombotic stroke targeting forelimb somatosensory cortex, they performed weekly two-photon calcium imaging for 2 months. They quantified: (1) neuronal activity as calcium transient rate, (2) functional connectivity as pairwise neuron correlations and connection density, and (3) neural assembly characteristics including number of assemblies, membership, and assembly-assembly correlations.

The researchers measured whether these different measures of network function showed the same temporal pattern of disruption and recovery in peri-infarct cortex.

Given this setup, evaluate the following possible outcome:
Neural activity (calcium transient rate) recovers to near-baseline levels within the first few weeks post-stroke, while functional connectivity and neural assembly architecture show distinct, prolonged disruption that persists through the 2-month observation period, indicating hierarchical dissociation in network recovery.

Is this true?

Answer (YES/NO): NO